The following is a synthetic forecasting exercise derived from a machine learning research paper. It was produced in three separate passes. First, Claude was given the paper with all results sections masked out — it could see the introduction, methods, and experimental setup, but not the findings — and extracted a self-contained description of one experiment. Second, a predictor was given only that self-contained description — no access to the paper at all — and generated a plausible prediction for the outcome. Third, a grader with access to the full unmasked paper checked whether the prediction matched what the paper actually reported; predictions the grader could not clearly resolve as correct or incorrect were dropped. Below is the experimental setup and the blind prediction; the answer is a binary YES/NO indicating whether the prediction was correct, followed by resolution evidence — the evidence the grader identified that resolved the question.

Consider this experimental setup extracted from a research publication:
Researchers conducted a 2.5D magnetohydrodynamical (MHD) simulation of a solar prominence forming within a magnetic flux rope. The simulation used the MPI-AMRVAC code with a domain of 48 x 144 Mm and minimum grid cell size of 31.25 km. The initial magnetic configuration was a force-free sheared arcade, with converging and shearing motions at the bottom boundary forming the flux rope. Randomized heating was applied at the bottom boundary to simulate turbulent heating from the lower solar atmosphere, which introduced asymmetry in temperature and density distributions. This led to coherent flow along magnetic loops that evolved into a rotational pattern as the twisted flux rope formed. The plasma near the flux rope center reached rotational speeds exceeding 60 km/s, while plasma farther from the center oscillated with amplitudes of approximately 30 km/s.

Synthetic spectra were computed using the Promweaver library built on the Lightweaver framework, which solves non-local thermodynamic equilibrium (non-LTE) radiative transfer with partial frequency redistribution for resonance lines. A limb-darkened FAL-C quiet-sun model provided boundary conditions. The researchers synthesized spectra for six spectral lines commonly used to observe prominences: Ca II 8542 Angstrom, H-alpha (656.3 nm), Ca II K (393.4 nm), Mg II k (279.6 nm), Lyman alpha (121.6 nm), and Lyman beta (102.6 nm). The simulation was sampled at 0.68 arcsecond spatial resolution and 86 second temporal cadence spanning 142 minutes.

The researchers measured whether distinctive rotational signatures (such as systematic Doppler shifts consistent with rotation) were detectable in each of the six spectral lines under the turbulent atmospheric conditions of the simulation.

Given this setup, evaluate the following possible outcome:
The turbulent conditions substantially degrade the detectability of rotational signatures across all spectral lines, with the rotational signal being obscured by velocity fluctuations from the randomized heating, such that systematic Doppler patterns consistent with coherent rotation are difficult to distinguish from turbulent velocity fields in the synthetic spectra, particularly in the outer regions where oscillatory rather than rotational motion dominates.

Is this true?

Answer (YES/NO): NO